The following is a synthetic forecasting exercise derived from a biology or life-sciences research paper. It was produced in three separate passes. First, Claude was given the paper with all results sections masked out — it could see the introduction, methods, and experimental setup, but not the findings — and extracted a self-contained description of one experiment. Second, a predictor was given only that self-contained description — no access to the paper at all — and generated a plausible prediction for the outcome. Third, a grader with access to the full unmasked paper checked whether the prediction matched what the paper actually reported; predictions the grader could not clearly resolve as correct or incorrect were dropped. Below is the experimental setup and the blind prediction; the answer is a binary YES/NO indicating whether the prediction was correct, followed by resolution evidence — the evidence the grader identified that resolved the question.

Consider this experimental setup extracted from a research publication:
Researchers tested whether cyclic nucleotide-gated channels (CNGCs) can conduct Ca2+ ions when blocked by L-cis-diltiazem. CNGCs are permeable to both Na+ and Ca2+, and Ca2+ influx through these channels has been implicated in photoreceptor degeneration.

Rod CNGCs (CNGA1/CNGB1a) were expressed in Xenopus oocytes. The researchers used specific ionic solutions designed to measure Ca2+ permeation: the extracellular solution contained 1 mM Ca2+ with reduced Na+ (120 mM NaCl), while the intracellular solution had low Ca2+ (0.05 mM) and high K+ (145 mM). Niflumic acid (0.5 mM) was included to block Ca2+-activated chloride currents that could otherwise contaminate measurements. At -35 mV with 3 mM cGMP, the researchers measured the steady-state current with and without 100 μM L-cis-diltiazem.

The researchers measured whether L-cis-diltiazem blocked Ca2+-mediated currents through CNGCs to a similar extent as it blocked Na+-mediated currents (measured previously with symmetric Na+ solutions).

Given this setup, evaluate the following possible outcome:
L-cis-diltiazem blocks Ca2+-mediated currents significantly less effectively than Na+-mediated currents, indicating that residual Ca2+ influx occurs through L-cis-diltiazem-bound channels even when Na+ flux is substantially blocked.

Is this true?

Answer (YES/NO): NO